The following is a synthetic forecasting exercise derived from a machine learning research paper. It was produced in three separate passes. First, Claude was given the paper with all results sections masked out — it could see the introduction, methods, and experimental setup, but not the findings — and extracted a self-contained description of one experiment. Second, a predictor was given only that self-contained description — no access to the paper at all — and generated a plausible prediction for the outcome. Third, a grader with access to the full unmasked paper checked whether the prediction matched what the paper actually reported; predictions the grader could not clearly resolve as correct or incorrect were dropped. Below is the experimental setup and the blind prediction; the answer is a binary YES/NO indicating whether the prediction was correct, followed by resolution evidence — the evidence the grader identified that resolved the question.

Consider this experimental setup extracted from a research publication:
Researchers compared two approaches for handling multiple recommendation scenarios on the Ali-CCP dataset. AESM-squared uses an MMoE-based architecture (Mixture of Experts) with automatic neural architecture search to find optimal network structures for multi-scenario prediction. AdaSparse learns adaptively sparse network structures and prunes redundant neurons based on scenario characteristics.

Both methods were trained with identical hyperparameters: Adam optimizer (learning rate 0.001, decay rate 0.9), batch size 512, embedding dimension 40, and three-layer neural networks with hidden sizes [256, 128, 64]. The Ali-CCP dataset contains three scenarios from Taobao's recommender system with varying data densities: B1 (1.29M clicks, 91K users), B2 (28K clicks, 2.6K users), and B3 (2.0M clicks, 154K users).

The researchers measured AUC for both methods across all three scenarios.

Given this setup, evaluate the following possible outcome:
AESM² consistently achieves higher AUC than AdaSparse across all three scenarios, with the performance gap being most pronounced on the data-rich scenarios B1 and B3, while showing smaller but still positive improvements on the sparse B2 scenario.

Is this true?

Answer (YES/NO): NO